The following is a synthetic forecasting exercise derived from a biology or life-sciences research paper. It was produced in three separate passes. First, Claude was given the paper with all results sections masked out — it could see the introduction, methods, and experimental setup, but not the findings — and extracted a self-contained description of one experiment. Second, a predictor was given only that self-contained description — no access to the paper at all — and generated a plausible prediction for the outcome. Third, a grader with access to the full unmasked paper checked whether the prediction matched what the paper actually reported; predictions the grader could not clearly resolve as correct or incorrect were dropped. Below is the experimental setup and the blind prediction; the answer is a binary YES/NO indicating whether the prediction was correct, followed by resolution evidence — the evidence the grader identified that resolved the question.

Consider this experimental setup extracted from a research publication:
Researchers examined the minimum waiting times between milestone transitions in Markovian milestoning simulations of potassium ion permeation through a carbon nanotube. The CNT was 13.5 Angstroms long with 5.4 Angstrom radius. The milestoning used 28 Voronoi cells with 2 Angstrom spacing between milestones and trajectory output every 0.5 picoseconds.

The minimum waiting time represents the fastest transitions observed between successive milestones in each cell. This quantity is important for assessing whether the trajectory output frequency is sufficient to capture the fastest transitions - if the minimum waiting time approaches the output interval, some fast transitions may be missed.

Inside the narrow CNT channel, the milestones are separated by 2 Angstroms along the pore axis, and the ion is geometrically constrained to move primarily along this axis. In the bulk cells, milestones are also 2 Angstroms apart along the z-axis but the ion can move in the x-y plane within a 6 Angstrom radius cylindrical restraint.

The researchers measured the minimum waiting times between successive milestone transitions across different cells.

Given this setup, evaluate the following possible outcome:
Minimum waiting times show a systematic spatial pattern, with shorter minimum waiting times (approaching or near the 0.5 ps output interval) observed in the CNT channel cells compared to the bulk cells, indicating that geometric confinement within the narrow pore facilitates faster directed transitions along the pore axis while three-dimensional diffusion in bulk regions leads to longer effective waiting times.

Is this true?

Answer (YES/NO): NO